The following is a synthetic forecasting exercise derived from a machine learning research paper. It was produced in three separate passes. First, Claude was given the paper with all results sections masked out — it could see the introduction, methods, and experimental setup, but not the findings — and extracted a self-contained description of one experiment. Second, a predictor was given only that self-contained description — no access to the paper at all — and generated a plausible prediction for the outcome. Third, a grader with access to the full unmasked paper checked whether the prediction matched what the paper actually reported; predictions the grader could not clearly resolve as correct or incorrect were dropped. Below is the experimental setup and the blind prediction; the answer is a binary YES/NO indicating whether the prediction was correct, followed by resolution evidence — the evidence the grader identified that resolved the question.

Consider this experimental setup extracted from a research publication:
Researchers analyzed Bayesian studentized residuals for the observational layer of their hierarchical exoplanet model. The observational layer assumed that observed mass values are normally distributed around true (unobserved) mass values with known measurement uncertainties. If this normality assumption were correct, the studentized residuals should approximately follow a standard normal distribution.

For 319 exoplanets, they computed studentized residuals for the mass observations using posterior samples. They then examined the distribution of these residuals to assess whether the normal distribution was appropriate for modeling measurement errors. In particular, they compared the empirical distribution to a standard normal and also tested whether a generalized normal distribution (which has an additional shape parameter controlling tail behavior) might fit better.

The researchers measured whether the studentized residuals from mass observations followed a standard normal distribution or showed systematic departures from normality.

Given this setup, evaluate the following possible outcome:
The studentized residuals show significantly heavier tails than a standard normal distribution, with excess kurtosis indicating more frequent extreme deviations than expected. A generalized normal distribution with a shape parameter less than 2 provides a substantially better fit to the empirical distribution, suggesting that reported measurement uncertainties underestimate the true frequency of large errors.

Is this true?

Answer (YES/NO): NO